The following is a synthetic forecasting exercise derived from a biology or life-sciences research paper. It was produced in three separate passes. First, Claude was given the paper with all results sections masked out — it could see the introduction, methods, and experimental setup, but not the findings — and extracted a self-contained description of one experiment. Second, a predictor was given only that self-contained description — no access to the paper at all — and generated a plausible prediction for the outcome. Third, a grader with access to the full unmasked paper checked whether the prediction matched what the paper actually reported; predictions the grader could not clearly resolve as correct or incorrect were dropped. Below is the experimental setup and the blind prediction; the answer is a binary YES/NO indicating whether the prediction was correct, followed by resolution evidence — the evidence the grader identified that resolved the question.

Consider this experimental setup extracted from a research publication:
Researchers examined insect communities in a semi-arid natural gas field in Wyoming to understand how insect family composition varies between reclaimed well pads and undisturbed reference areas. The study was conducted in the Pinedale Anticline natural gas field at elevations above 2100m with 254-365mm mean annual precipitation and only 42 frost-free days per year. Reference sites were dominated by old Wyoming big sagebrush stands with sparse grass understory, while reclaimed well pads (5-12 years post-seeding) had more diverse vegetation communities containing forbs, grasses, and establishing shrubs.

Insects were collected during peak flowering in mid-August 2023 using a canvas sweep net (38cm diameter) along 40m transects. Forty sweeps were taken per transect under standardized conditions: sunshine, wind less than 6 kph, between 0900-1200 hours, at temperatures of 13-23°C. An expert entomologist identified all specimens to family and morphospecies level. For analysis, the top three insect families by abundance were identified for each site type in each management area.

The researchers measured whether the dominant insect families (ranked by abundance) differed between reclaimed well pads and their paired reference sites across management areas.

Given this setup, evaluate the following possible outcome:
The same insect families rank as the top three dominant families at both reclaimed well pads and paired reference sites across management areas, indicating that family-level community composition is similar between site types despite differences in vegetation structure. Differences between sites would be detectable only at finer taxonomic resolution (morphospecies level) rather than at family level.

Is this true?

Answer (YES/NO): NO